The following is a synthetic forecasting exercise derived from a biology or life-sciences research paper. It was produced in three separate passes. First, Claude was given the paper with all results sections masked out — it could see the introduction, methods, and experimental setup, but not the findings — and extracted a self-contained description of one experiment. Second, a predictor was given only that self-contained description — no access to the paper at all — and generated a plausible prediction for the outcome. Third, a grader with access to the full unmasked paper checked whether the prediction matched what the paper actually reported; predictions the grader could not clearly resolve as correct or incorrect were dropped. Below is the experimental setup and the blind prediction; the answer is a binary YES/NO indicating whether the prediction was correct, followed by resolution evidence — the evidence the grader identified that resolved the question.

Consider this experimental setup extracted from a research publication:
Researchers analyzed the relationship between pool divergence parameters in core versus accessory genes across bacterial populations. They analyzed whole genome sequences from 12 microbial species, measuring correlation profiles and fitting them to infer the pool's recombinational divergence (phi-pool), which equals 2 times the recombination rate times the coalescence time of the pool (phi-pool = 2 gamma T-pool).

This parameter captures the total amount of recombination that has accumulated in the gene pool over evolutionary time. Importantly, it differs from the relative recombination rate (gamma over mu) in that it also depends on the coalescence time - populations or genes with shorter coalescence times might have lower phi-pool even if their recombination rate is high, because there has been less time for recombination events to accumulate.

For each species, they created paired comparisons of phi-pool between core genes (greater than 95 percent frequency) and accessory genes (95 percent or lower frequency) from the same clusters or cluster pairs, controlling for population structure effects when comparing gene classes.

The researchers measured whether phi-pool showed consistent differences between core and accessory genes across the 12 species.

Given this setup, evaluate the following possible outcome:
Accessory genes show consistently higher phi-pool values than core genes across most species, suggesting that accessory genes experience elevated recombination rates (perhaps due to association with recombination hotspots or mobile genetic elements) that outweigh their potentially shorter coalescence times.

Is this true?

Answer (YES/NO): NO